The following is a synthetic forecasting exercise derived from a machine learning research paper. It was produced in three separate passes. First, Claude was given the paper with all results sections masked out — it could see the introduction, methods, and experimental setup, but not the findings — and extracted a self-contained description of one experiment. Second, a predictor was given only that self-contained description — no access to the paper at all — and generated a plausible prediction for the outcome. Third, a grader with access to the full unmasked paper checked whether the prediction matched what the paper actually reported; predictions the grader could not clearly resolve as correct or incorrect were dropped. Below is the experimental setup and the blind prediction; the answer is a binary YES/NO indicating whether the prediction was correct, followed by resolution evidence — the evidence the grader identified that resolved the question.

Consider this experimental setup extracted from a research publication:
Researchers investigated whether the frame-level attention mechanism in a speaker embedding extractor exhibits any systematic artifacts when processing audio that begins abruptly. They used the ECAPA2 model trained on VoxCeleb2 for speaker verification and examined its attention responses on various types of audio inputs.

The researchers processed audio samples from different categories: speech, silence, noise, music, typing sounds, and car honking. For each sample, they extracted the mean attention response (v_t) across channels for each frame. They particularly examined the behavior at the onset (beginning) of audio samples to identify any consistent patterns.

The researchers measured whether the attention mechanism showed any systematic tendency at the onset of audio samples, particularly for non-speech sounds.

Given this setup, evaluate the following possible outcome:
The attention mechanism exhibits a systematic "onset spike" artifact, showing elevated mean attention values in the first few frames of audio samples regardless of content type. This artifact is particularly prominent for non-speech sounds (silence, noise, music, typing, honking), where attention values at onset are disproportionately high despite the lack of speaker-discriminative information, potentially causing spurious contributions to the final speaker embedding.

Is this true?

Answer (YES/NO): YES